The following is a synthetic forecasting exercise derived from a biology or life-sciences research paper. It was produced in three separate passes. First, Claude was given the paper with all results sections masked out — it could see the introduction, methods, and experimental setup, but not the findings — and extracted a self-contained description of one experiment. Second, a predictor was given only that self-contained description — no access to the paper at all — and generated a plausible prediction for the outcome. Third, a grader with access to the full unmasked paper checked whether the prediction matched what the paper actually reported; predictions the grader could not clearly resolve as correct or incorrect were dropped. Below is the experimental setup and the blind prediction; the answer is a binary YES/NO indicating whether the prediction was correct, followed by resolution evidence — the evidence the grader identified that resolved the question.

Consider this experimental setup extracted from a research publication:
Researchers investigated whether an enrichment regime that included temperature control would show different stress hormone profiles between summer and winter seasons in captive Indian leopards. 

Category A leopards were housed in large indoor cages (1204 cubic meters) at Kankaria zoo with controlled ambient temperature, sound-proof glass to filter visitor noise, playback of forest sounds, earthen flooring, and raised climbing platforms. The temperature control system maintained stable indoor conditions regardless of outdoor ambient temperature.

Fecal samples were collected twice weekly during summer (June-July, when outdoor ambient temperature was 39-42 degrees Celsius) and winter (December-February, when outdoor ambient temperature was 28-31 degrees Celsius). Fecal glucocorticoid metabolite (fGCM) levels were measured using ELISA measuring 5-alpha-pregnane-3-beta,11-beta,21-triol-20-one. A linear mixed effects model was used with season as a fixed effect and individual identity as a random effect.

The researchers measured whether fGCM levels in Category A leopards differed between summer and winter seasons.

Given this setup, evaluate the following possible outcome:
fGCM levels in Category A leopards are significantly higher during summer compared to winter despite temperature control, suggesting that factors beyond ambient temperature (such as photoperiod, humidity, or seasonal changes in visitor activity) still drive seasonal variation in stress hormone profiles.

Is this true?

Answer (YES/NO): NO